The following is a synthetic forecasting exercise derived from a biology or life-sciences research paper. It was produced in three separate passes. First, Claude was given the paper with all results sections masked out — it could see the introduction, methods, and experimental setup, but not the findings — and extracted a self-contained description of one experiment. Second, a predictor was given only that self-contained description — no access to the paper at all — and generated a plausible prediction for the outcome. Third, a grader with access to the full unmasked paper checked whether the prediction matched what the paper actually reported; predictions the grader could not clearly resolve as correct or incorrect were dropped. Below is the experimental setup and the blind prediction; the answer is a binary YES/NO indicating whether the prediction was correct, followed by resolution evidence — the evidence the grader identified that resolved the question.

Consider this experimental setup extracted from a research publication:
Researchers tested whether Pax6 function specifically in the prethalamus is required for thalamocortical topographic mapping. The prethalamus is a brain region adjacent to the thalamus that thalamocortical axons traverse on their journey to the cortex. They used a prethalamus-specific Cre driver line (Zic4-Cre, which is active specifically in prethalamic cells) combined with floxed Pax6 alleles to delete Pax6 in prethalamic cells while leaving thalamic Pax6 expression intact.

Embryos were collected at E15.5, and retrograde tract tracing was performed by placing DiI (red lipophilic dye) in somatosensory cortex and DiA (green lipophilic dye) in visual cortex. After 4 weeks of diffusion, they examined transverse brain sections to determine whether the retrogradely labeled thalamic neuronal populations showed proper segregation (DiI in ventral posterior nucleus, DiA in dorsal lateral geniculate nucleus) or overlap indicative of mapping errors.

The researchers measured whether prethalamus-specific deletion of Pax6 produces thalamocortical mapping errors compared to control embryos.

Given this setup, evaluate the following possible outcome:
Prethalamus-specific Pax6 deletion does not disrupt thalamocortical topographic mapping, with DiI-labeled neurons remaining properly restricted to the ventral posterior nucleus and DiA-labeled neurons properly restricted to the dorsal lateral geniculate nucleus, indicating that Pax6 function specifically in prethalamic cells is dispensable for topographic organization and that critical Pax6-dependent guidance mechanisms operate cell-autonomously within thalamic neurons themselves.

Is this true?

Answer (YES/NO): YES